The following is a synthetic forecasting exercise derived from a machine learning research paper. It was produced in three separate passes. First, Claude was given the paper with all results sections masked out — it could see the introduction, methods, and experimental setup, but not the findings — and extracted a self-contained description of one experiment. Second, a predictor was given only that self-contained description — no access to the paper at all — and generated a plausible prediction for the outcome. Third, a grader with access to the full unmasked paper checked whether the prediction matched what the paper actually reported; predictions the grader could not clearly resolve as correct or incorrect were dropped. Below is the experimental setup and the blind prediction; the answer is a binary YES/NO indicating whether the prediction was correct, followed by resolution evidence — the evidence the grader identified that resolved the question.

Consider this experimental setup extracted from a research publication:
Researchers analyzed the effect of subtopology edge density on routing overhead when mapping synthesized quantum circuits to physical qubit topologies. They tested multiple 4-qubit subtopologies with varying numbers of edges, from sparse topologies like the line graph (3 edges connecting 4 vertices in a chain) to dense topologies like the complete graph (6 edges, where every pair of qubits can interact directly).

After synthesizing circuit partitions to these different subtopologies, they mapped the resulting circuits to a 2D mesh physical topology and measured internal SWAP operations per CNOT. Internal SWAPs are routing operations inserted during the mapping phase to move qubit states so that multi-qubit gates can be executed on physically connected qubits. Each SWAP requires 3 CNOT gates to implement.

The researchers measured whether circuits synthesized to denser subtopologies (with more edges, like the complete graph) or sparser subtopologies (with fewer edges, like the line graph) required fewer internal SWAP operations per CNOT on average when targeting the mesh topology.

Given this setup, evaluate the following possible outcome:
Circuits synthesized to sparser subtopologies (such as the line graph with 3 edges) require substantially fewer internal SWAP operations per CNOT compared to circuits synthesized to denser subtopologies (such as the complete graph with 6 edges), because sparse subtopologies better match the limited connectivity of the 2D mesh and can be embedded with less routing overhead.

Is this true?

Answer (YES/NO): YES